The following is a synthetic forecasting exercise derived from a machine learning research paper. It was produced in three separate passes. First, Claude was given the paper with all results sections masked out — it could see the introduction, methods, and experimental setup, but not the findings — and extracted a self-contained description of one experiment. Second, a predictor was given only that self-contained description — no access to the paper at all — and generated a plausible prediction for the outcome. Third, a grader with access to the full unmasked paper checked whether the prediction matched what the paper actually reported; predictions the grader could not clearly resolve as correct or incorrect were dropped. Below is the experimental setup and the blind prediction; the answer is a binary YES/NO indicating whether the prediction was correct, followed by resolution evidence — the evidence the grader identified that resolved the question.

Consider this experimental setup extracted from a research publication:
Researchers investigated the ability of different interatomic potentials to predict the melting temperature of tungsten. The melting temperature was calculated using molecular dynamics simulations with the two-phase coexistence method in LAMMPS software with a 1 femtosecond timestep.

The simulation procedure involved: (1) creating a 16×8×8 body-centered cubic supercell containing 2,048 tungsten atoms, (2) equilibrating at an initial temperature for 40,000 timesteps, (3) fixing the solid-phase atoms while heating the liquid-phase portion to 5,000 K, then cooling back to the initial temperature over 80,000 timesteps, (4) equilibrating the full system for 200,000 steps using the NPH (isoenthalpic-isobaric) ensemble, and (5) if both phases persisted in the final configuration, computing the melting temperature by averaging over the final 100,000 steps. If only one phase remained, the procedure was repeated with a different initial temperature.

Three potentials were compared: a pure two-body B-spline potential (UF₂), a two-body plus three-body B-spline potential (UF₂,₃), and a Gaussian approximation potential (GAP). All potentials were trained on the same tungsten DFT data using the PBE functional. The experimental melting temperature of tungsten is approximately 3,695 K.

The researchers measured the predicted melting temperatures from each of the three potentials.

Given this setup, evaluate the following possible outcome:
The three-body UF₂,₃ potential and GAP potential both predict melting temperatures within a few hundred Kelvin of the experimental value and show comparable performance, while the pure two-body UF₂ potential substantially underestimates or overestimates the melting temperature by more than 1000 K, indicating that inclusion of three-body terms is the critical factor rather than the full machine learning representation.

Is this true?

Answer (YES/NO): NO